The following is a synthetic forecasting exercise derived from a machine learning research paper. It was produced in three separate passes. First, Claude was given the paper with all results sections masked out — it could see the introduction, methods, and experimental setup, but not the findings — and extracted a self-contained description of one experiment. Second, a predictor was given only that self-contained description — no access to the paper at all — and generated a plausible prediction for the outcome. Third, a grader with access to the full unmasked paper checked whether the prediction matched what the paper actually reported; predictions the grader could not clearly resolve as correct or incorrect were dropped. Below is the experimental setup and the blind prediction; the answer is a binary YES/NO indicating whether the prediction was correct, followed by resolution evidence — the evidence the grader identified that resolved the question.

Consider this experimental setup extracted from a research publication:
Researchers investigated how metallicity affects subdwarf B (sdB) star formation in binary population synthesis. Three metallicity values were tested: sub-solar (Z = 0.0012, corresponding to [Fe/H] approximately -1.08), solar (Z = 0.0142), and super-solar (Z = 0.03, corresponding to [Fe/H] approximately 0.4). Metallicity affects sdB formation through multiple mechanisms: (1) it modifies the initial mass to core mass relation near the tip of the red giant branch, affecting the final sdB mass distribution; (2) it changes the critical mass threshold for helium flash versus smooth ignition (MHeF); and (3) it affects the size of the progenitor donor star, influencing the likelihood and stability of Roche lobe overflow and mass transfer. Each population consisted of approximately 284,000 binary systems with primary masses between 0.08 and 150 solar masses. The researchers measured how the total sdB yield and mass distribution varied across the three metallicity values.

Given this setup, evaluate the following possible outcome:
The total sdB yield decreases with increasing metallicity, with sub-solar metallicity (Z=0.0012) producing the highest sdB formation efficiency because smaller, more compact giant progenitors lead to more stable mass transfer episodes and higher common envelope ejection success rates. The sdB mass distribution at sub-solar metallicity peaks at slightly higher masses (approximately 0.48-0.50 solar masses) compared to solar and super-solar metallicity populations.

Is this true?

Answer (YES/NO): YES